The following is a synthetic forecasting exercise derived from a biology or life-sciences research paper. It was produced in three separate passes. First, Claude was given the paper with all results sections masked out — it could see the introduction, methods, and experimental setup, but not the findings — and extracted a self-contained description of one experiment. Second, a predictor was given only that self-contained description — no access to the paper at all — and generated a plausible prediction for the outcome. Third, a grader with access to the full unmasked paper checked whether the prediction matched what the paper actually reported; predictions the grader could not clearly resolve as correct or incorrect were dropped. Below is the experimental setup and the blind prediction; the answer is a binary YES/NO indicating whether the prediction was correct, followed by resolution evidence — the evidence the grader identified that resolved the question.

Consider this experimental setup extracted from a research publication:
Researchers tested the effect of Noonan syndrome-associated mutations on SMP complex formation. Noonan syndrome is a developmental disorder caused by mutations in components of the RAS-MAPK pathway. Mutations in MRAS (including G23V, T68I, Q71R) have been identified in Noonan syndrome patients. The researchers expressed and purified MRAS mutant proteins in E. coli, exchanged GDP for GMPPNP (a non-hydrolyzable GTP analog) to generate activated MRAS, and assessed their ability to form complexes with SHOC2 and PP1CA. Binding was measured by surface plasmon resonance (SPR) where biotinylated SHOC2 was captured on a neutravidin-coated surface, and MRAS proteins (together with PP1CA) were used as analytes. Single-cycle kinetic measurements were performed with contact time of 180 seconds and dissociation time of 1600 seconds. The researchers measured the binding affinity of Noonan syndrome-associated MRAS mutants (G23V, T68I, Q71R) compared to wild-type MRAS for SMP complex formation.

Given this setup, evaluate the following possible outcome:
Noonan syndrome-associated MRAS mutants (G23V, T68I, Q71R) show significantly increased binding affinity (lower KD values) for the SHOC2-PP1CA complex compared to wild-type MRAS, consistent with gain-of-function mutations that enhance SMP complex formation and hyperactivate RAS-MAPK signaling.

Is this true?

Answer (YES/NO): NO